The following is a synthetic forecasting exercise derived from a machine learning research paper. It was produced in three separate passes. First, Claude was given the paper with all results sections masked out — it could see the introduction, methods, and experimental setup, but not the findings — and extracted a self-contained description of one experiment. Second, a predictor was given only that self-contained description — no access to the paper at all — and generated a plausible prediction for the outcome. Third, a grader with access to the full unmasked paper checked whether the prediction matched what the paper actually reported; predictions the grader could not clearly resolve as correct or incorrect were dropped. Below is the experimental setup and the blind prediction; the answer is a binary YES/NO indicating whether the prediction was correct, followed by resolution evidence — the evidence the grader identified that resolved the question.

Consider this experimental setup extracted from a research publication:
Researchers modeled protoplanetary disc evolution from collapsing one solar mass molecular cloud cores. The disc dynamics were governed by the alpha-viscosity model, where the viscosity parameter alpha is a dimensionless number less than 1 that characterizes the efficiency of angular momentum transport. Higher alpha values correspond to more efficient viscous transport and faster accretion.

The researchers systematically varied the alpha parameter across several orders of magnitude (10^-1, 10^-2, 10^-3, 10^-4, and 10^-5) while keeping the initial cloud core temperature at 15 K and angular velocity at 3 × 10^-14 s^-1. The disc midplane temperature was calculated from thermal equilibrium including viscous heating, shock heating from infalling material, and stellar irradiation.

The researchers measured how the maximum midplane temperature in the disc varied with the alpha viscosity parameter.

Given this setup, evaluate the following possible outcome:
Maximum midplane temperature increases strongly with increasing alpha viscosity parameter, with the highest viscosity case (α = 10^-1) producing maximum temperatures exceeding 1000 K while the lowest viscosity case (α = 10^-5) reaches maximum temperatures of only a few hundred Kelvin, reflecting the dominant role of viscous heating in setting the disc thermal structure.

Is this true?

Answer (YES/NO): NO